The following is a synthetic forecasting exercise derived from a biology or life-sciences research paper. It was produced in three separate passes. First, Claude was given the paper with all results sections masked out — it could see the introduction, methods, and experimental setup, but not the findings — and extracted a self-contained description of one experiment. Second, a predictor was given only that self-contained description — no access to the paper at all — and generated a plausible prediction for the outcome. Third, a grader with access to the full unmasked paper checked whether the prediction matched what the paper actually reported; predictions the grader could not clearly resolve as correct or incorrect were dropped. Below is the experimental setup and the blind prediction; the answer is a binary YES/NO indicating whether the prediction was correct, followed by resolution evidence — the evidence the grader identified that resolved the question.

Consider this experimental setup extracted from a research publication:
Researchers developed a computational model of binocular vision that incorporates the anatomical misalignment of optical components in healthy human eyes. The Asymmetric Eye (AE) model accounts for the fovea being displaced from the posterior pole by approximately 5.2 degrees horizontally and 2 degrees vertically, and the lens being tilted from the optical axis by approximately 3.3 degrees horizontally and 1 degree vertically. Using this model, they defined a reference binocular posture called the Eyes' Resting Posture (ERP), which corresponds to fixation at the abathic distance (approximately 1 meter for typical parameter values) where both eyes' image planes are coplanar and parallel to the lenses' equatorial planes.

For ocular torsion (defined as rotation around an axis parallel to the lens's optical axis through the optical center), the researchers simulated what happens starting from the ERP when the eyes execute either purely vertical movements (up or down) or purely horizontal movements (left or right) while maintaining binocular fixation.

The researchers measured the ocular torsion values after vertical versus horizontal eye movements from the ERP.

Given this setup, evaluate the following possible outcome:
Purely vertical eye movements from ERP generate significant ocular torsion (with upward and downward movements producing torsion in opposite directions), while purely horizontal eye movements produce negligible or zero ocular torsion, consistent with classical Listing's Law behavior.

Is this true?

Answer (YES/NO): NO